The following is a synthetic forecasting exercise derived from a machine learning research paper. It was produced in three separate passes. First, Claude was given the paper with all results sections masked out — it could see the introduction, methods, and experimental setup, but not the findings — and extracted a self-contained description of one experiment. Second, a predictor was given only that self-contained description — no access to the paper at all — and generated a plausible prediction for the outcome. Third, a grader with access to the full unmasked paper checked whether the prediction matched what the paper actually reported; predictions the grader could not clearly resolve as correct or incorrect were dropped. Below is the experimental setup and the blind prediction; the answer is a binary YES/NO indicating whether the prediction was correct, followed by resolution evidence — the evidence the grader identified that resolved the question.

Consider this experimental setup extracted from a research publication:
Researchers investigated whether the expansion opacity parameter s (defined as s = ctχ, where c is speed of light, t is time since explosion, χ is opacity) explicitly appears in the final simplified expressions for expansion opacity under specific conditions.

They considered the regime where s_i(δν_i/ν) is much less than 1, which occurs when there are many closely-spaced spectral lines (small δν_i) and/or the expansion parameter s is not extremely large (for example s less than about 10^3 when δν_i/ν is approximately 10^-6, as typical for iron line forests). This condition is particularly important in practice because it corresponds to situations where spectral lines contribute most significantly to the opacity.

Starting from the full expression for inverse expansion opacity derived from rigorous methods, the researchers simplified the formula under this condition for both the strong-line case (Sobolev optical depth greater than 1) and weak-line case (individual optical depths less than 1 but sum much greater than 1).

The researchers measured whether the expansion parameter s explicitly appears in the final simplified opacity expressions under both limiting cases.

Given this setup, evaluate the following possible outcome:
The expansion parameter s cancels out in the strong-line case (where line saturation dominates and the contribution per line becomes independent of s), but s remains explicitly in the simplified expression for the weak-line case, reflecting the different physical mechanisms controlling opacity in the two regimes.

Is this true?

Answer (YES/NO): NO